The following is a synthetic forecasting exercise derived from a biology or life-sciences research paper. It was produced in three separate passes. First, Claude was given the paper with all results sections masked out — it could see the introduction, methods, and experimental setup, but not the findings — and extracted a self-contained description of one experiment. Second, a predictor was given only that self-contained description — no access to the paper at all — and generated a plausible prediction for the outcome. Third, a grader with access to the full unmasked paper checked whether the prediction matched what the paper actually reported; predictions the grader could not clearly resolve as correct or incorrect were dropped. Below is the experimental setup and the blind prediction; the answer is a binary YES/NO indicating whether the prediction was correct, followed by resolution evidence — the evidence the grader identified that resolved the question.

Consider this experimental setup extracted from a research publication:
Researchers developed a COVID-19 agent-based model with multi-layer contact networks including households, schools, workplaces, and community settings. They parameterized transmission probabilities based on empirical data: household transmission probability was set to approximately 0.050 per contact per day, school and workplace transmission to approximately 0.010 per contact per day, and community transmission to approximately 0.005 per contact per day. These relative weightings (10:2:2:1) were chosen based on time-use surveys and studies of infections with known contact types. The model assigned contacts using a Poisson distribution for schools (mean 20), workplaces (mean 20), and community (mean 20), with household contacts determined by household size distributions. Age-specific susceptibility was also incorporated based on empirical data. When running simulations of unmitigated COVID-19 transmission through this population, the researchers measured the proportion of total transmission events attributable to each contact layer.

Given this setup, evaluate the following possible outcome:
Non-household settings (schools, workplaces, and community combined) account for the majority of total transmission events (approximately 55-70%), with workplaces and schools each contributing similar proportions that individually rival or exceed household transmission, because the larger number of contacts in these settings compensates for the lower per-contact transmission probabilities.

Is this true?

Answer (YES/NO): NO